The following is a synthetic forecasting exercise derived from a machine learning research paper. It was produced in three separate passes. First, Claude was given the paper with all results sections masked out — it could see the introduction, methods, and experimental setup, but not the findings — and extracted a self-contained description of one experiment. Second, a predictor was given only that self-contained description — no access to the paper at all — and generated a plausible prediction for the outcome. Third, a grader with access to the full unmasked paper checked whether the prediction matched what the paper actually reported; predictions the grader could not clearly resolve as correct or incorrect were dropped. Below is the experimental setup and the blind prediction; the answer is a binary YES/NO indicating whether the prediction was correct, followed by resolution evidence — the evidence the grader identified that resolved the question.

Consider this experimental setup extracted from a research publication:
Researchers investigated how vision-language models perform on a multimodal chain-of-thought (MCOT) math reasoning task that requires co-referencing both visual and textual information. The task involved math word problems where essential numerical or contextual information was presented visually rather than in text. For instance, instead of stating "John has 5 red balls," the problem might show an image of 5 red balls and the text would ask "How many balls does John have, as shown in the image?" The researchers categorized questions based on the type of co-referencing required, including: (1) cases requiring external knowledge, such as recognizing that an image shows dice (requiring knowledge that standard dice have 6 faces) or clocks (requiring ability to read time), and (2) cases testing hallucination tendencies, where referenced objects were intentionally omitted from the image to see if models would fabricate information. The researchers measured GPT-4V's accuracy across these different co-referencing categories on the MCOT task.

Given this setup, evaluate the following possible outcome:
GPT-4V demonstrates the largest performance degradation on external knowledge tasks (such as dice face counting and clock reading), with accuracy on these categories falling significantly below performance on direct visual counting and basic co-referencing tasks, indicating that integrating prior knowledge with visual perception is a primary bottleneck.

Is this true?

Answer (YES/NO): NO